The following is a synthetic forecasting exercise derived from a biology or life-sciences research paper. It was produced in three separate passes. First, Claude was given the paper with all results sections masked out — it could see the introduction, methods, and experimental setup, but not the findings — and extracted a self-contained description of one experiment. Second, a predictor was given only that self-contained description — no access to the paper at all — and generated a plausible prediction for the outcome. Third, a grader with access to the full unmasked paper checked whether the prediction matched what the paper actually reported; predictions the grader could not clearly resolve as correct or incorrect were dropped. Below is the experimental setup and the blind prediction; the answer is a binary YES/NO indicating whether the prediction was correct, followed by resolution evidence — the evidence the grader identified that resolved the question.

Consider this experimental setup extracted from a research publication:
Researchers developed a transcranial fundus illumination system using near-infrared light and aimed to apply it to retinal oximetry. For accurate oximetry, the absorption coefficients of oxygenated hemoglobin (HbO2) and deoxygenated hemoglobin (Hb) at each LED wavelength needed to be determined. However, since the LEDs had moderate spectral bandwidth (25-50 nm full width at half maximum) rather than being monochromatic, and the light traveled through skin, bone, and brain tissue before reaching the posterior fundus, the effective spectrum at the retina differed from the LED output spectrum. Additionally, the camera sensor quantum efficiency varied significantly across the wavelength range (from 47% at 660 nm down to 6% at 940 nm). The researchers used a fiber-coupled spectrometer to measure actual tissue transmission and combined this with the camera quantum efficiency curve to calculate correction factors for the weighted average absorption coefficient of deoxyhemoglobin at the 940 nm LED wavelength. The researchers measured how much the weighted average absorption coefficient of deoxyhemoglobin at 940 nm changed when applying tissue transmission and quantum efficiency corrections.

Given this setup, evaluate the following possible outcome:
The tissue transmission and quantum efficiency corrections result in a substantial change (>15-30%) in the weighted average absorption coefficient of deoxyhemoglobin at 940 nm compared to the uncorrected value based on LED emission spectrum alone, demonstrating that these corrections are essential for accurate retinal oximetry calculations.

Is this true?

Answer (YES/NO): YES